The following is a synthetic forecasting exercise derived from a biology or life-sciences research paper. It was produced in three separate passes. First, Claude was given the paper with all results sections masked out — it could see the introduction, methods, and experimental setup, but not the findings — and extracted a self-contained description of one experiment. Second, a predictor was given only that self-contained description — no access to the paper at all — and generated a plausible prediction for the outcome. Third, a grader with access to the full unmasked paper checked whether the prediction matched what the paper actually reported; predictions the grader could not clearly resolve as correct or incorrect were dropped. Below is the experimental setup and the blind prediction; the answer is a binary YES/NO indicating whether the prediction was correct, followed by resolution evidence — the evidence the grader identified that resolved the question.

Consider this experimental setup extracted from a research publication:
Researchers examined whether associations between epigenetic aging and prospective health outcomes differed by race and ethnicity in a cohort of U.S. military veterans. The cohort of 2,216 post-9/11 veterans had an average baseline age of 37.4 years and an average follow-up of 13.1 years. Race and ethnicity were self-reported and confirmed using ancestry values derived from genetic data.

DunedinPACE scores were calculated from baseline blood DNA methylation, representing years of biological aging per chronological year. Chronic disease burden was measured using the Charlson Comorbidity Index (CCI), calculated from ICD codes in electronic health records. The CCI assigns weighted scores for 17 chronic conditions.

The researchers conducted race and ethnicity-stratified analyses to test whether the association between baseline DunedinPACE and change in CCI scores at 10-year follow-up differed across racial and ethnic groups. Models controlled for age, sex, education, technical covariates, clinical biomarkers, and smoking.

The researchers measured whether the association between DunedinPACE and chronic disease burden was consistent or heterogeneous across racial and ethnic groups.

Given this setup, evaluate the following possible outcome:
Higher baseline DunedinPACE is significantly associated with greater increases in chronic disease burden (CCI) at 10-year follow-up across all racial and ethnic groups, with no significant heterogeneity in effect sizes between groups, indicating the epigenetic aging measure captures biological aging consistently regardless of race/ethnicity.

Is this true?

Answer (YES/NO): NO